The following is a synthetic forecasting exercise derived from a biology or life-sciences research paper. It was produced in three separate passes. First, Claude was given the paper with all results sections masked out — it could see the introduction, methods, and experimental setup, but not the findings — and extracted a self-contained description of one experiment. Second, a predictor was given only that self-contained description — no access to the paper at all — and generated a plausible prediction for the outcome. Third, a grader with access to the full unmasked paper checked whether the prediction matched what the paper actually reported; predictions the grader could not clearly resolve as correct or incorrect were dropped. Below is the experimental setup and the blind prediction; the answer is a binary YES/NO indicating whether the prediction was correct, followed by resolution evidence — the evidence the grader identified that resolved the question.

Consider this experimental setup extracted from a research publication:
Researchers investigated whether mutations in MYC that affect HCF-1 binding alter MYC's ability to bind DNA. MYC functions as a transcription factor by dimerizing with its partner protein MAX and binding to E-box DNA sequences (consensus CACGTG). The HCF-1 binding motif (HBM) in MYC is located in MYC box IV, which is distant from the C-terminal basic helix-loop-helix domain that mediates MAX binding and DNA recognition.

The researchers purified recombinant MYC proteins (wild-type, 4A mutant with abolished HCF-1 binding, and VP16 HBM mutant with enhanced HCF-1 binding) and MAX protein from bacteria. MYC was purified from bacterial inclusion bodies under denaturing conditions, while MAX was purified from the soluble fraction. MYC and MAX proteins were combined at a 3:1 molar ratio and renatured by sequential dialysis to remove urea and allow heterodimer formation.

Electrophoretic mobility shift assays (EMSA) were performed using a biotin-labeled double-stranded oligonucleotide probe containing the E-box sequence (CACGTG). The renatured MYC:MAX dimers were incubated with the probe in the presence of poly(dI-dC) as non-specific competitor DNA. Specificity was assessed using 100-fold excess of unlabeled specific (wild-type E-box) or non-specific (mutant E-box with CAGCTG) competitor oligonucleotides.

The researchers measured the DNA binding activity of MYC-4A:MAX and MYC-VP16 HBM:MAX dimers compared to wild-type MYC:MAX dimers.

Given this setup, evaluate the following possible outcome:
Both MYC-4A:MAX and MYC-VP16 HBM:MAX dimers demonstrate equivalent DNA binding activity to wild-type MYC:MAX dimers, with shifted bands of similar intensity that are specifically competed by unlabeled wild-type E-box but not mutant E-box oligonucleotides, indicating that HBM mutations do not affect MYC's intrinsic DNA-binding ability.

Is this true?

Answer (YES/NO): YES